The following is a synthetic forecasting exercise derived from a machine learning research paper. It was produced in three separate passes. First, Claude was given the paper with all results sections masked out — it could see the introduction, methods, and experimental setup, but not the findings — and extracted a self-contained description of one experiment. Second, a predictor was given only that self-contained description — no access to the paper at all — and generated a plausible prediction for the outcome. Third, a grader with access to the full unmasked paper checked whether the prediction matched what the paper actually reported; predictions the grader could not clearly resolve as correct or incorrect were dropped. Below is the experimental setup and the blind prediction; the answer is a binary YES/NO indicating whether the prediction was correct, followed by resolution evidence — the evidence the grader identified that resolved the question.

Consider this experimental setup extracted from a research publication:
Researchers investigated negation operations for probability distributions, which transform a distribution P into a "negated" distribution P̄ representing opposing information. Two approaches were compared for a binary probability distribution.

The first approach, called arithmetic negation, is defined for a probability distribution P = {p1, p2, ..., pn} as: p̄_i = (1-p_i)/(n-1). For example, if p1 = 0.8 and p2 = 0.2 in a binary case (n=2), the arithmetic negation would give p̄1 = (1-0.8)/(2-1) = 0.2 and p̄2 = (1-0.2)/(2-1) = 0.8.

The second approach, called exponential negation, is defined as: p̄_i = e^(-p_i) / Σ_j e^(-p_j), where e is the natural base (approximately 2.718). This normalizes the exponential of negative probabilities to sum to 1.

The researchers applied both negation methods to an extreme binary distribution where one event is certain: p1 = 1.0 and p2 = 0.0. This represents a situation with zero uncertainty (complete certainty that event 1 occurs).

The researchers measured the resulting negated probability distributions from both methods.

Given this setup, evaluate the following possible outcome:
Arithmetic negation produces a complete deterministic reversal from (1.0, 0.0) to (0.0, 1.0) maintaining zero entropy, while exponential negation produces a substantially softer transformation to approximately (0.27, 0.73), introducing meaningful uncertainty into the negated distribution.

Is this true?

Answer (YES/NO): YES